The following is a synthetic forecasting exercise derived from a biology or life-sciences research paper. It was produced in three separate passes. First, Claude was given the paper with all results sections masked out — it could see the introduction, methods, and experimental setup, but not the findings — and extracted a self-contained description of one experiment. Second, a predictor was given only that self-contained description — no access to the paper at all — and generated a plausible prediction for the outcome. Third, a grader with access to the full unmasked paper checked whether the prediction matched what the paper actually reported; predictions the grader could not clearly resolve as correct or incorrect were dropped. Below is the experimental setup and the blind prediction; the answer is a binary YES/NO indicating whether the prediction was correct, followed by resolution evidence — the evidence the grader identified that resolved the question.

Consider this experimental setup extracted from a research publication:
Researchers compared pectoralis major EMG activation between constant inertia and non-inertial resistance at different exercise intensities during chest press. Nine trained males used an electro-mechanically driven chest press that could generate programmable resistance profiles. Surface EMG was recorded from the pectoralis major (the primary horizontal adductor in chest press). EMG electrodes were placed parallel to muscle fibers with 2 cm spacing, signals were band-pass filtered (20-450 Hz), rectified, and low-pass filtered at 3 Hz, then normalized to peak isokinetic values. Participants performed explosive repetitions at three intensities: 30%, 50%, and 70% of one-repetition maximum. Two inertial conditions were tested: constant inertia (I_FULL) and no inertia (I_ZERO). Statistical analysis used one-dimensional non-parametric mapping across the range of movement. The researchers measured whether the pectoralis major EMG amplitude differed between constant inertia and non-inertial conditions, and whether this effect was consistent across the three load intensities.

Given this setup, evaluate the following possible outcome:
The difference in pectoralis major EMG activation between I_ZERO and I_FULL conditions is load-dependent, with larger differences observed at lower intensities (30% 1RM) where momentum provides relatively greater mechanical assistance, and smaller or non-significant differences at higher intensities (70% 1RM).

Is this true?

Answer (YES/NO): NO